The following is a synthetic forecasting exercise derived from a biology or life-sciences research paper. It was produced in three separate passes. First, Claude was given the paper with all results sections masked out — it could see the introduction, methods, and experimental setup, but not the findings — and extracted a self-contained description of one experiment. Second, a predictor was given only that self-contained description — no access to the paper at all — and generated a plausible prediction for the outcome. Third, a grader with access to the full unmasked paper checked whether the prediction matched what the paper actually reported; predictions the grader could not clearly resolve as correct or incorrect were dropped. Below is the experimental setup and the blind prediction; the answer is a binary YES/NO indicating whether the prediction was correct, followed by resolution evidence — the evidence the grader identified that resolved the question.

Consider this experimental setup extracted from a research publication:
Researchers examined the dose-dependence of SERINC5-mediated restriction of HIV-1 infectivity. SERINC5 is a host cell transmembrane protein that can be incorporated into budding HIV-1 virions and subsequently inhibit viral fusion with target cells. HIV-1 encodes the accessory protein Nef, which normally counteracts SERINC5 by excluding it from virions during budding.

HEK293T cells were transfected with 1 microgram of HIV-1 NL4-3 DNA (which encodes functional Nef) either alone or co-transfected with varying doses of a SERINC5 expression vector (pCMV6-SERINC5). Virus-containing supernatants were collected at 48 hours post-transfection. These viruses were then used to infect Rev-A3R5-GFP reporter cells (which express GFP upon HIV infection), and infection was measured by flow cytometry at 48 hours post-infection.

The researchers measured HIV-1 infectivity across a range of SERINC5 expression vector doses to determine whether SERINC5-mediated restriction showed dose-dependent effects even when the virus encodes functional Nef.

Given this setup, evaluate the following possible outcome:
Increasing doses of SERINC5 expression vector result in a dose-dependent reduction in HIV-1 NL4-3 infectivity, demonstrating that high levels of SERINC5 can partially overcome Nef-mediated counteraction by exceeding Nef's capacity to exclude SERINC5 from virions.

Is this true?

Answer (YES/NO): YES